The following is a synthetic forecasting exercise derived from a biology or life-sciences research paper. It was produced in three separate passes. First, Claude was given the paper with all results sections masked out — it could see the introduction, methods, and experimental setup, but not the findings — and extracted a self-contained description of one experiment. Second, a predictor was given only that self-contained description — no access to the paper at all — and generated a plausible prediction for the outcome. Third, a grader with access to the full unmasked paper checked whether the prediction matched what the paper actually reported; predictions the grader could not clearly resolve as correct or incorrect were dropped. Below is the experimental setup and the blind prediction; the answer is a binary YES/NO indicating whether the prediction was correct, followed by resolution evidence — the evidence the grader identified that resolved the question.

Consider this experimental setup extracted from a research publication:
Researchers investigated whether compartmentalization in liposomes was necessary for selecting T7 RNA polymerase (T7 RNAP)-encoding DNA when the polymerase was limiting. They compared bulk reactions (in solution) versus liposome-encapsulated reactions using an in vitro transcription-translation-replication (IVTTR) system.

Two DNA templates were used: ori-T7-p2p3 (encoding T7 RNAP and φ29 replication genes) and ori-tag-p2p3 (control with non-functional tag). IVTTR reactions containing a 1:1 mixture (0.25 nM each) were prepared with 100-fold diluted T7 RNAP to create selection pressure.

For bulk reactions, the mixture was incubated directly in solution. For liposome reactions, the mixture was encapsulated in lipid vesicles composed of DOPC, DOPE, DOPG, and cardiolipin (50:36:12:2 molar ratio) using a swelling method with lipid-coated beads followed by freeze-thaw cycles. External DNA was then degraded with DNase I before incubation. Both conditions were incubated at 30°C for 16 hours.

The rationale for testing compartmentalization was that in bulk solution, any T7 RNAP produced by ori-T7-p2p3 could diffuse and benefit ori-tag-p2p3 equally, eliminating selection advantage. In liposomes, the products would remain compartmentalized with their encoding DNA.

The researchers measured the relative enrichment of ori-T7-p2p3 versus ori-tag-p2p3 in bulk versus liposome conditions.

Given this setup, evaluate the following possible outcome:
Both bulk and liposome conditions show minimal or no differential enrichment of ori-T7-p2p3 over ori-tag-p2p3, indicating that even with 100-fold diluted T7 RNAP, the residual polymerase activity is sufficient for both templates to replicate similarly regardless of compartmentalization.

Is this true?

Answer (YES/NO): NO